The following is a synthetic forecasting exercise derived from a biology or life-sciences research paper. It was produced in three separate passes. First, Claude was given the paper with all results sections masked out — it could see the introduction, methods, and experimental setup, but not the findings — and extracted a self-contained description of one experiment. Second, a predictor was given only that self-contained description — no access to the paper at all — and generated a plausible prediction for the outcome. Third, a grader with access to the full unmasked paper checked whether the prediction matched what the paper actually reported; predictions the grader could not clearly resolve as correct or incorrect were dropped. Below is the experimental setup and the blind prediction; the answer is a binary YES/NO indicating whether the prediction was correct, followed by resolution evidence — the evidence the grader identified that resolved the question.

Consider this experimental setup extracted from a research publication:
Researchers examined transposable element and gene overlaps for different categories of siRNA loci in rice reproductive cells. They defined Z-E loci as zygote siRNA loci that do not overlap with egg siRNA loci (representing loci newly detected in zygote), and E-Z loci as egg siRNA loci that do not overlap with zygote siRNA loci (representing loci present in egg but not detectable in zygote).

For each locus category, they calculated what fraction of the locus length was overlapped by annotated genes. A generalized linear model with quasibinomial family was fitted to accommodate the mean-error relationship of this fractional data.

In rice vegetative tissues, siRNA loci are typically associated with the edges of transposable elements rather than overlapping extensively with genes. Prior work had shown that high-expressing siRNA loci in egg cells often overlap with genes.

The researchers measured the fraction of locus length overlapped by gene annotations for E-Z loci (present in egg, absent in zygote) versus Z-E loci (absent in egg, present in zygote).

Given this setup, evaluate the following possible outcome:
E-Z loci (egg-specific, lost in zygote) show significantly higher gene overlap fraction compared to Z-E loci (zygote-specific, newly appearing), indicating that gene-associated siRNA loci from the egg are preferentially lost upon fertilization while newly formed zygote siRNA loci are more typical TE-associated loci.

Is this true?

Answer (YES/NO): NO